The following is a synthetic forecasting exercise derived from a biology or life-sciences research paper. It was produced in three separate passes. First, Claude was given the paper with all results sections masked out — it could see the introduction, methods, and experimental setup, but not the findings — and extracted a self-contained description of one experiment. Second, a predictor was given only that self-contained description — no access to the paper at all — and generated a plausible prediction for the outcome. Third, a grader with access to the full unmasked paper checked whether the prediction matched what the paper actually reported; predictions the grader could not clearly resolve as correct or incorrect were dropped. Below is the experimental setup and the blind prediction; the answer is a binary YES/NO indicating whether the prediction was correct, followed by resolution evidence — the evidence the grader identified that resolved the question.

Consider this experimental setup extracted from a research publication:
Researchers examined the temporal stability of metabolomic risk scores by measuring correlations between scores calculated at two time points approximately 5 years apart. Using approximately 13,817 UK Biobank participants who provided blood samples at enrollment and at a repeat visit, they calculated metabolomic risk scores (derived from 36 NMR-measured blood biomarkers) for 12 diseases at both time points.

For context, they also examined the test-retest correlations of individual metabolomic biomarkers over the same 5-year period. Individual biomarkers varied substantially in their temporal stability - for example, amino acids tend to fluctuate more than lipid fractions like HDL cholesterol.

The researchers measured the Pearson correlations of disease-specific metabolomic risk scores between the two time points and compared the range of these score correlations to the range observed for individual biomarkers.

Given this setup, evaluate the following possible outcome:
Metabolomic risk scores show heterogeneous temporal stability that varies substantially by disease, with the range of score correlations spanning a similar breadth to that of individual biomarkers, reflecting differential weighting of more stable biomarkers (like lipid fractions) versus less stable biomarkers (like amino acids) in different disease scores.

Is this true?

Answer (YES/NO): NO